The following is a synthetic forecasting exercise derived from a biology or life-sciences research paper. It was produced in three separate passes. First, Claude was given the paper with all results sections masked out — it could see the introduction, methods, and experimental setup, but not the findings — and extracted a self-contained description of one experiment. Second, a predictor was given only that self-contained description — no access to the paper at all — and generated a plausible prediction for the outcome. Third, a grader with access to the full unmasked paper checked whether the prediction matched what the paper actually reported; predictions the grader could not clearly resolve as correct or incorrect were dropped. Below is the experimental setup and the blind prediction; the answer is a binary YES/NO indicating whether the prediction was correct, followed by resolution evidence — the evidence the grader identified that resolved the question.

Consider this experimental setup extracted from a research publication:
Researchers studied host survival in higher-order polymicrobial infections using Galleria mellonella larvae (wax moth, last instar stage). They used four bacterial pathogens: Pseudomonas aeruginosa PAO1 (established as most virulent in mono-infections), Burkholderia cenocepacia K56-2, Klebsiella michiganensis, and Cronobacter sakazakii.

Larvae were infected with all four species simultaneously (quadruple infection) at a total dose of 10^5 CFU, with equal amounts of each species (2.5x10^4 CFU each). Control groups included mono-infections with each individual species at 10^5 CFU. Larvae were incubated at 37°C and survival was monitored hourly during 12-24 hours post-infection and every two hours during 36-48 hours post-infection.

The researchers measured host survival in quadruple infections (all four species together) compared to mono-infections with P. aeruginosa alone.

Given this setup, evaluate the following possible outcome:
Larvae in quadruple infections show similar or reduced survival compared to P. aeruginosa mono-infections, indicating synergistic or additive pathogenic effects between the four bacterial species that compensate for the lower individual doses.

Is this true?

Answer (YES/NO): NO